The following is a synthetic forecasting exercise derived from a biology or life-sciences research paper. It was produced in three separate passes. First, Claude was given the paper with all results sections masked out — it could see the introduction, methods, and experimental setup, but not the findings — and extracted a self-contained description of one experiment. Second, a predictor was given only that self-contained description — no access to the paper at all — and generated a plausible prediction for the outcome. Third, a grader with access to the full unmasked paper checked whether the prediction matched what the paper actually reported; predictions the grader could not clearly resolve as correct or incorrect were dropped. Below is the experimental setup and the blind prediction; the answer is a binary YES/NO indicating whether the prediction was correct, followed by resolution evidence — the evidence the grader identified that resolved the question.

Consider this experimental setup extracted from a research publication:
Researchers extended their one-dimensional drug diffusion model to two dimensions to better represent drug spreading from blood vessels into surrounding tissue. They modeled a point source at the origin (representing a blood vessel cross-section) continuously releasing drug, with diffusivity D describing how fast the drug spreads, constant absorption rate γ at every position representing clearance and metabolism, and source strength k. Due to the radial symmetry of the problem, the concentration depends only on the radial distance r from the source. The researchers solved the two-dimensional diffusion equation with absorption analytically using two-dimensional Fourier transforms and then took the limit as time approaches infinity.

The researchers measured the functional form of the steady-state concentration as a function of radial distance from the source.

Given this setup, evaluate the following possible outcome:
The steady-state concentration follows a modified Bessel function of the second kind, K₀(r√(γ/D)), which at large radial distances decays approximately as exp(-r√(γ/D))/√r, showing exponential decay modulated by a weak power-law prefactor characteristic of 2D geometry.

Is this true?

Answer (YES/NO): YES